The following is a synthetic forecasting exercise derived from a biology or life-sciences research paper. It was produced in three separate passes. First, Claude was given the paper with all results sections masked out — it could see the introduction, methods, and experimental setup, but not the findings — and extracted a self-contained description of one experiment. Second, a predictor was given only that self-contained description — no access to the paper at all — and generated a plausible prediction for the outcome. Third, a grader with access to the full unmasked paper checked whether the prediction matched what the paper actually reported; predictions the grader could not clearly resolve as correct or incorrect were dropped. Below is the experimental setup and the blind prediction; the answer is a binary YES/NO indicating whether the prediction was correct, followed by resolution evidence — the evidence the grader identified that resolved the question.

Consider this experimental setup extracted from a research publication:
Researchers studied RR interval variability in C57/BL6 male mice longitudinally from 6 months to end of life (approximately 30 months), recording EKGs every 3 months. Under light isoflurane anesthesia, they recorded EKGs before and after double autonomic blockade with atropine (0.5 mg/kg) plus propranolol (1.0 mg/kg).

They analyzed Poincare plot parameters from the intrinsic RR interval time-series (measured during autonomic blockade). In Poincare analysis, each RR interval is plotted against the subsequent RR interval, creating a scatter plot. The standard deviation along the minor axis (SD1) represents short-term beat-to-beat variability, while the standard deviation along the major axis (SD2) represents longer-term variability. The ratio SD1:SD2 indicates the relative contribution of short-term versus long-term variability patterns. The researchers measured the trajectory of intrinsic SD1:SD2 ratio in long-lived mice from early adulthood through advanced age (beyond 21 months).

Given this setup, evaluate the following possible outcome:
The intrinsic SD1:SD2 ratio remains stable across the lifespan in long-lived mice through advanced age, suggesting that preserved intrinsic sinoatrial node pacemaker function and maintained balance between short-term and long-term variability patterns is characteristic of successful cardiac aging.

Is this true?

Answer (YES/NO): NO